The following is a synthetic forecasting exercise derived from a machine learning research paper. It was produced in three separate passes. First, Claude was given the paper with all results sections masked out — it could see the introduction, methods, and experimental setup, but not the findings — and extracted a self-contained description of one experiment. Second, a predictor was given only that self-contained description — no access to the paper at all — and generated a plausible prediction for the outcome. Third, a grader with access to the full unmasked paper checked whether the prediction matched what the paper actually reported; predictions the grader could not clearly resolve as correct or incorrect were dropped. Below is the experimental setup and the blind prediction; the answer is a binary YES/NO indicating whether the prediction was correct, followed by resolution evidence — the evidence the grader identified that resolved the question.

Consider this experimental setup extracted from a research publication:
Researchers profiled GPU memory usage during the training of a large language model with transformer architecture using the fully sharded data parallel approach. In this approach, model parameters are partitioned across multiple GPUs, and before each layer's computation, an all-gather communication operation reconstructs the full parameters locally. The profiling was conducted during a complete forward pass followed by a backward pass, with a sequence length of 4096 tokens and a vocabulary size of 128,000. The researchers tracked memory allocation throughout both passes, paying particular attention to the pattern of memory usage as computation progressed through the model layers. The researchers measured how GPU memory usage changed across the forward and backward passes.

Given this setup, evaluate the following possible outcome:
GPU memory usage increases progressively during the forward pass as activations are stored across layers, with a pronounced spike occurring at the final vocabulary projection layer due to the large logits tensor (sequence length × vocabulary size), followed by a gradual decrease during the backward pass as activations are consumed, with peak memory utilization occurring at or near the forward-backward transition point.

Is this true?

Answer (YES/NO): NO